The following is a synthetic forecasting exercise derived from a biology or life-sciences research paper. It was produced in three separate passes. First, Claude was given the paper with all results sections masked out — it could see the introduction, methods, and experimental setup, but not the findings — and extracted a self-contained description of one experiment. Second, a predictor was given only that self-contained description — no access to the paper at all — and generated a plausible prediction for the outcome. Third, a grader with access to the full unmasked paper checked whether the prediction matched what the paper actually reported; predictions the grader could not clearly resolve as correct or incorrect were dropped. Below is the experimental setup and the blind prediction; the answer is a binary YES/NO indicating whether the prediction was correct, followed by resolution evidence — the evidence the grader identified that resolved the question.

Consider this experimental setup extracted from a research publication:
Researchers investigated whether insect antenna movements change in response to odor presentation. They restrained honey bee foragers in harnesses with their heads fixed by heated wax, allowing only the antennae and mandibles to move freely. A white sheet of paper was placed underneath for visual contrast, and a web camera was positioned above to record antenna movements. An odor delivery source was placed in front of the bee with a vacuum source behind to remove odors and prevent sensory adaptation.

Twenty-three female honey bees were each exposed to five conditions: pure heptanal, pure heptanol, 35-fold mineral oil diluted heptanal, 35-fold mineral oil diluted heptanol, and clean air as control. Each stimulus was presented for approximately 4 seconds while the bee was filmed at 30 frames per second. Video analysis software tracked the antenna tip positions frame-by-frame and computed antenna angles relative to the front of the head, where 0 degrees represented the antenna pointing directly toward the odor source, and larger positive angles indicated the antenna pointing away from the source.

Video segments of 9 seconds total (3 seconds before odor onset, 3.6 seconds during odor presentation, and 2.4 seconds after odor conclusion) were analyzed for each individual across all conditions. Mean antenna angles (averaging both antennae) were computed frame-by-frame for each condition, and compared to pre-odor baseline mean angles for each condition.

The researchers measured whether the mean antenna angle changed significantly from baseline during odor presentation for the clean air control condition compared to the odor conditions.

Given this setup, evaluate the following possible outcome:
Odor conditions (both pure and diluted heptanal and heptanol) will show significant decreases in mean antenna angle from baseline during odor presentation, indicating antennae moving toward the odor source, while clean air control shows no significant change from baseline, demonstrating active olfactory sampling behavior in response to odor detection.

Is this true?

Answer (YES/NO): NO